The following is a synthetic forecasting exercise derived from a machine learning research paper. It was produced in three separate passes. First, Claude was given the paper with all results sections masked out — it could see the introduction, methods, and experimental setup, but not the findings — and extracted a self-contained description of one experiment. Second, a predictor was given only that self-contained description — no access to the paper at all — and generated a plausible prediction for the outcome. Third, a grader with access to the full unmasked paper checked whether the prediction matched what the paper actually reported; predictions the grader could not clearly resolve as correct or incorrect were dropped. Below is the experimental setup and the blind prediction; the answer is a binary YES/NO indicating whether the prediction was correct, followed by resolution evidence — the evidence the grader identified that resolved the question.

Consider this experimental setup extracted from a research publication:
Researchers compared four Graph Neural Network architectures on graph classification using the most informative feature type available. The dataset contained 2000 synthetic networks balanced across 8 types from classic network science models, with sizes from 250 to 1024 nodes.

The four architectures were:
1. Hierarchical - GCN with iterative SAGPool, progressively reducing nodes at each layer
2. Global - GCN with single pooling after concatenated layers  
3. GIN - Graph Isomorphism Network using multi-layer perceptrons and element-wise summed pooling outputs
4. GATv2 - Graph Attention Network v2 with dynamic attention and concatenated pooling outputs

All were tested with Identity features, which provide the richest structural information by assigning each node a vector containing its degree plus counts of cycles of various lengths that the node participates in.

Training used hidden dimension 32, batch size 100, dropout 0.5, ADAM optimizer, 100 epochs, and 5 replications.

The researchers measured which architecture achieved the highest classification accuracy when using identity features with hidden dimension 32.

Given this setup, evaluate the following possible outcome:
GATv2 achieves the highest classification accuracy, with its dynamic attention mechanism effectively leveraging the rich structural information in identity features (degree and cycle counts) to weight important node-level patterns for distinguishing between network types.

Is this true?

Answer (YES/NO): NO